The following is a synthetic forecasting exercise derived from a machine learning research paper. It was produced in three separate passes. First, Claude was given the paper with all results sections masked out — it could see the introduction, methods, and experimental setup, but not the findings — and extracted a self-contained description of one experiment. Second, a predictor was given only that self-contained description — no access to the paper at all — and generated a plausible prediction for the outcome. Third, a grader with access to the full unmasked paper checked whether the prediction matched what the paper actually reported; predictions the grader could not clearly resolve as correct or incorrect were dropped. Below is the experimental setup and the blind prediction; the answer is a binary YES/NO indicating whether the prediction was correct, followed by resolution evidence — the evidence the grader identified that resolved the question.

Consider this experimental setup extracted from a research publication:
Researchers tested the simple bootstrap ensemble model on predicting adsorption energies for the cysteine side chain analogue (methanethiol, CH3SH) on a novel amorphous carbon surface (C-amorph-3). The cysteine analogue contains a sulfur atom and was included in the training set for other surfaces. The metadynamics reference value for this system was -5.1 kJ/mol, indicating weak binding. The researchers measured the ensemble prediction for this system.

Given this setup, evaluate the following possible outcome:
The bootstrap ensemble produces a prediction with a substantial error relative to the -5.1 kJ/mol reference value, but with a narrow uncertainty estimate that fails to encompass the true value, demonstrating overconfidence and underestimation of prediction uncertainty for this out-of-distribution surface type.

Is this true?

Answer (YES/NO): YES